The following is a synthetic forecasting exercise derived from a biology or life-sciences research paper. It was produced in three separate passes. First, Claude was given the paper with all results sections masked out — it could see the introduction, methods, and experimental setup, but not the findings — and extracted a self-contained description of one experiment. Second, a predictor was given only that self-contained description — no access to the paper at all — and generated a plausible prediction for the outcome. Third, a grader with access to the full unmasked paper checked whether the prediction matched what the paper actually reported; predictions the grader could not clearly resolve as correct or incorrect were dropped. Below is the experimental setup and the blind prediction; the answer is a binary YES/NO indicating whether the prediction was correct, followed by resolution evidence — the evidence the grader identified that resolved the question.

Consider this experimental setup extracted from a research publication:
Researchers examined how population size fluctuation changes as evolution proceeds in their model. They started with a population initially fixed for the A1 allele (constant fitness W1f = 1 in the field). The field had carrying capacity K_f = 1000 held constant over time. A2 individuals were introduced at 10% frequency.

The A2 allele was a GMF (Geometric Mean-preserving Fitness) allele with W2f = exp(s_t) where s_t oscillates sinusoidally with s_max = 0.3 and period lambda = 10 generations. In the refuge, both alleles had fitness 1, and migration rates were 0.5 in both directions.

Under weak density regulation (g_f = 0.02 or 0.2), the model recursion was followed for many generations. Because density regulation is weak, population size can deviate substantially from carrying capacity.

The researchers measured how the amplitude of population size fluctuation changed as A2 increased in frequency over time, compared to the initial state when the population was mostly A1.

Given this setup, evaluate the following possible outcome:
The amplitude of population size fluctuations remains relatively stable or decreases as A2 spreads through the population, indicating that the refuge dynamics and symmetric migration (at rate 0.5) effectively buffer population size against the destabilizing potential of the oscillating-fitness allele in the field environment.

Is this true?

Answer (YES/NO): NO